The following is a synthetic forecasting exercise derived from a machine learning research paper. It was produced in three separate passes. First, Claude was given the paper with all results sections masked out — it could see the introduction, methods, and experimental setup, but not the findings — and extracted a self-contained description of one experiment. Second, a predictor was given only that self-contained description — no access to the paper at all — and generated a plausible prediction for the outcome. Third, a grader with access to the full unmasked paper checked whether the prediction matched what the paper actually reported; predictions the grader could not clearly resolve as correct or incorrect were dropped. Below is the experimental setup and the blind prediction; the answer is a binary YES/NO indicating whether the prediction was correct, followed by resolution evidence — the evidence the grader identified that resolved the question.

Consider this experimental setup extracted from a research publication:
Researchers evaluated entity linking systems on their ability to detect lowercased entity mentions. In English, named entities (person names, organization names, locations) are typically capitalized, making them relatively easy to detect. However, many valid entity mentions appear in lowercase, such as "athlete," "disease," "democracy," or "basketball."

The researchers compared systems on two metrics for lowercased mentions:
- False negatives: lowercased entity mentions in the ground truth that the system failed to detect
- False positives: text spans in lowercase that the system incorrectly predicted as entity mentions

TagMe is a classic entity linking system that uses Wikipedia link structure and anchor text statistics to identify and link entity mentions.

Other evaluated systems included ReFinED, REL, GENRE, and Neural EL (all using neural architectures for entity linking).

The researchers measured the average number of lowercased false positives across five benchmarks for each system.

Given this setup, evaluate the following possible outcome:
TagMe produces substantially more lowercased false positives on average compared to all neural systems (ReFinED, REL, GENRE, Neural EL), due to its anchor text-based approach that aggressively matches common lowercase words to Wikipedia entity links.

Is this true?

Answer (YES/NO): YES